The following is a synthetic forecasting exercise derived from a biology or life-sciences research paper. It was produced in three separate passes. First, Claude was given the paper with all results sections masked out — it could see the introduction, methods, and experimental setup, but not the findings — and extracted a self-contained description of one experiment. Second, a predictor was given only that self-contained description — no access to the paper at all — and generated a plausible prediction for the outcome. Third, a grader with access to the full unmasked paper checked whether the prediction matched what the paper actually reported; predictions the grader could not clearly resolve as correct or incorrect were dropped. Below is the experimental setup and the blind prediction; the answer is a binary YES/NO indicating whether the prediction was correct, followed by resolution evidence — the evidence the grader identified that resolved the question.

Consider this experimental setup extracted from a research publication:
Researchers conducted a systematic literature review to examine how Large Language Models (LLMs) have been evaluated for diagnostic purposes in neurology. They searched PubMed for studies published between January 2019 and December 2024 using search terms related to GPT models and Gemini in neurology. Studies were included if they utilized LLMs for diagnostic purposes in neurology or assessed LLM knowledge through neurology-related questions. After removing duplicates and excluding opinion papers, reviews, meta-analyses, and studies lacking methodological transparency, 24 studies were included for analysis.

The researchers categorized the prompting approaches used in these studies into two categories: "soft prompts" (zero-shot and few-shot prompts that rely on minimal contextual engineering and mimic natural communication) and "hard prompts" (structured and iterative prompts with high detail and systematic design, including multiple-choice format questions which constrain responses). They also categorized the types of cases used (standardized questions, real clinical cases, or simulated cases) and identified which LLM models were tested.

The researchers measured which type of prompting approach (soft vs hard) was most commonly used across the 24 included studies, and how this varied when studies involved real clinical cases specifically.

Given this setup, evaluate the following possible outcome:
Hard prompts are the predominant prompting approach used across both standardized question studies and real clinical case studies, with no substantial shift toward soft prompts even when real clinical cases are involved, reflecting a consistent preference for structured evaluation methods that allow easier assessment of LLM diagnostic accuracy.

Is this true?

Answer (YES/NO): YES